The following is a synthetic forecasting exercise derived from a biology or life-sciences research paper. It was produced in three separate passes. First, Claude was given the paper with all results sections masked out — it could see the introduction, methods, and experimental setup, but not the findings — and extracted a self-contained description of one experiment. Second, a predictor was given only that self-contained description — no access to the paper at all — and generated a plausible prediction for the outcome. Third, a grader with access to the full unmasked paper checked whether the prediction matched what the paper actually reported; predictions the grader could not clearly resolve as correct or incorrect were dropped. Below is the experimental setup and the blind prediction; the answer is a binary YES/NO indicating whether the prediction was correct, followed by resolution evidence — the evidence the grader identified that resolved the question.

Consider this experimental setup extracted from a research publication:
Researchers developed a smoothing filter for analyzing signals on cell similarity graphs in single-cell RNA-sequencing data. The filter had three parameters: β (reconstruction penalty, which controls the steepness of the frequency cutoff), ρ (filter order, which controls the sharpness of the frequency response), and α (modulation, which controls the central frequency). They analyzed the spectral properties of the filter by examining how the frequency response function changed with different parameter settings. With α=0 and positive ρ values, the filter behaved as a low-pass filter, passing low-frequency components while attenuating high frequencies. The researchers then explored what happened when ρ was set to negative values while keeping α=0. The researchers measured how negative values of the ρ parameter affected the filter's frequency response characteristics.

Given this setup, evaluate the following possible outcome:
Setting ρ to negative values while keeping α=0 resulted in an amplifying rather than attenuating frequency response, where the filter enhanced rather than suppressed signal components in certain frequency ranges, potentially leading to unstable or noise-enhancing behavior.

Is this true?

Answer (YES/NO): NO